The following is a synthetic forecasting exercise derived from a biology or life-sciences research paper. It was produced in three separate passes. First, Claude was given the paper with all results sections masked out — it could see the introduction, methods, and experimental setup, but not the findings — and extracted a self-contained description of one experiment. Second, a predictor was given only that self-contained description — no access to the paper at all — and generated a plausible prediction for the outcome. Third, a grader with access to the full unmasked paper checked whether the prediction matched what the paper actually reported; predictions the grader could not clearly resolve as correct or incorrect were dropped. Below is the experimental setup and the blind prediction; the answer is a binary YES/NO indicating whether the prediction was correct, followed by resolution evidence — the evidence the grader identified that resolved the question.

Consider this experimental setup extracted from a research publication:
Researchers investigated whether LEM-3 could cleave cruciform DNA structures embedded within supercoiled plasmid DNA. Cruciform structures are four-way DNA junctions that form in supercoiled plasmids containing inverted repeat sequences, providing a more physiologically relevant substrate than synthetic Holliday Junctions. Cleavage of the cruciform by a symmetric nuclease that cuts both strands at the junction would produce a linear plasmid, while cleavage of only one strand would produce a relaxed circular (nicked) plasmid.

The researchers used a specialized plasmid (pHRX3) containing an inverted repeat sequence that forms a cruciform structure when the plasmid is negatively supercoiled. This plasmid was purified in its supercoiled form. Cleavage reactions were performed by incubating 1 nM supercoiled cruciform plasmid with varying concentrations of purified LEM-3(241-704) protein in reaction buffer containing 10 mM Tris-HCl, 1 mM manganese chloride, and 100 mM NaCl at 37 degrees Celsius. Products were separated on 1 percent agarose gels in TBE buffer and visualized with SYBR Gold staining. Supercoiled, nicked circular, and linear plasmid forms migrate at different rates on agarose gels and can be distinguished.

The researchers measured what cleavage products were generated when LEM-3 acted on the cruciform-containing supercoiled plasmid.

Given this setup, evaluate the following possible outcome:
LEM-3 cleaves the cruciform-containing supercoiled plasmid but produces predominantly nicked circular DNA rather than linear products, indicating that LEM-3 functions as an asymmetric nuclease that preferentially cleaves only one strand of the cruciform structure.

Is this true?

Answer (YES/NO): NO